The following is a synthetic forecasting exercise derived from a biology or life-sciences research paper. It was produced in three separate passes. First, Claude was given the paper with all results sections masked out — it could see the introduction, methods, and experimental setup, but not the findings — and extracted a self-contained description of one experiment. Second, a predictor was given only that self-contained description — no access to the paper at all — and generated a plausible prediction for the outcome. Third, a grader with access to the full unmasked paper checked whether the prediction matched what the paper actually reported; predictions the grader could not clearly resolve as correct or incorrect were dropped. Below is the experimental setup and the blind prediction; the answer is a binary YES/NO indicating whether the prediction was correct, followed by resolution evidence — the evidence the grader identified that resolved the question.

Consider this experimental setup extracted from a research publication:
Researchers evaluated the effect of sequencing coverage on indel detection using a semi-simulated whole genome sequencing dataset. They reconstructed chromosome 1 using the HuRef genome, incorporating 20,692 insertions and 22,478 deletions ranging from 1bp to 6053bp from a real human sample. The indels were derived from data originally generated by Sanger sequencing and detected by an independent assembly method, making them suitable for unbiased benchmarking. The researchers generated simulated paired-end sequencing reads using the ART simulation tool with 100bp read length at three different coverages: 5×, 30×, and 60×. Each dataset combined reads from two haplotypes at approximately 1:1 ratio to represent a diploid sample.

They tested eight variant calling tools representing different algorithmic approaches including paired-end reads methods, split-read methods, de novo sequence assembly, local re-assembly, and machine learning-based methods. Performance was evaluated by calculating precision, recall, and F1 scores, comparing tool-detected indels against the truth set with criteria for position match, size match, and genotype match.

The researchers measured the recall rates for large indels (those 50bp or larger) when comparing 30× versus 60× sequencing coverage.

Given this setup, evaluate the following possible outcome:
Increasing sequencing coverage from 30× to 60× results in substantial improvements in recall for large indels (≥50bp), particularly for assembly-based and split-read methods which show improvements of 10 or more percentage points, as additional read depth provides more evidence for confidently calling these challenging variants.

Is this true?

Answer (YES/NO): NO